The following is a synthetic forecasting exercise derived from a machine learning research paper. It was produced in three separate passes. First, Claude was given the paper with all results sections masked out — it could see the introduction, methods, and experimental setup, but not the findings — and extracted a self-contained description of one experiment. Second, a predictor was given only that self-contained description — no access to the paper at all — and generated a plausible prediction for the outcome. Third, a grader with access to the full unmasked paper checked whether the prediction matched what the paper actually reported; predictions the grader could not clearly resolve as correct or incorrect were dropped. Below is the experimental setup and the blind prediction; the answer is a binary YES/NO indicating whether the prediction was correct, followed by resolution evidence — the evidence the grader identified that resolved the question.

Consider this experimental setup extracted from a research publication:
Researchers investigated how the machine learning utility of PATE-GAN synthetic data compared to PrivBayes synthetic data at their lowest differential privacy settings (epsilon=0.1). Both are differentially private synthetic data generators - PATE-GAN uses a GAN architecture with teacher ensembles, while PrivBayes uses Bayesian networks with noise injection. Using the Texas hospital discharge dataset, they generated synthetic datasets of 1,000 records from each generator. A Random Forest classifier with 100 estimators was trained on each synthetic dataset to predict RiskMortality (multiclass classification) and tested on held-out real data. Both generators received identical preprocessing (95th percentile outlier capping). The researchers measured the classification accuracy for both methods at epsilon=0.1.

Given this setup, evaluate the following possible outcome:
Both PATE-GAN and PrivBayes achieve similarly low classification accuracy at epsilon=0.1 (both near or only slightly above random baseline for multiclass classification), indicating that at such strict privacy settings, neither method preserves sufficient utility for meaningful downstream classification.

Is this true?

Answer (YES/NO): NO